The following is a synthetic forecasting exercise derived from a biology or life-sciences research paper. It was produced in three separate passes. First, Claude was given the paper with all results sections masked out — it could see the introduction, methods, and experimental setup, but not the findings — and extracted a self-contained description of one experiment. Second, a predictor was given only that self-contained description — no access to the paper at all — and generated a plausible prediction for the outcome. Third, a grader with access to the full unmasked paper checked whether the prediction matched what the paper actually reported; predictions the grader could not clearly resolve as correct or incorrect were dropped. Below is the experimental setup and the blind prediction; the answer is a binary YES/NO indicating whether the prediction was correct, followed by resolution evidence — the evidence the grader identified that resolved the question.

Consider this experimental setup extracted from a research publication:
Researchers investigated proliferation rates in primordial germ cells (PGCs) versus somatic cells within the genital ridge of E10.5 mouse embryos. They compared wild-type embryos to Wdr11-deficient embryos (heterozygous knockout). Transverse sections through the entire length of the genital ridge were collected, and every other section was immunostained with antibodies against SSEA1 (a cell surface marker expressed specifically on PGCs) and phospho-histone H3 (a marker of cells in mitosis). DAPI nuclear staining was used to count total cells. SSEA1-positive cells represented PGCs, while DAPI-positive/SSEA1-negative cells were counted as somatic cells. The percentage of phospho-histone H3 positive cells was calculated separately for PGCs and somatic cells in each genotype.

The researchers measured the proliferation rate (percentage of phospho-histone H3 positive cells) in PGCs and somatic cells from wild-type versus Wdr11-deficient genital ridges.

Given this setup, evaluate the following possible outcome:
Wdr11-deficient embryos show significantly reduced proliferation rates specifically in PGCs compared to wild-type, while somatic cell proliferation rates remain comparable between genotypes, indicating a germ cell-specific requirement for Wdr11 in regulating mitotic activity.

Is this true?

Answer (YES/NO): NO